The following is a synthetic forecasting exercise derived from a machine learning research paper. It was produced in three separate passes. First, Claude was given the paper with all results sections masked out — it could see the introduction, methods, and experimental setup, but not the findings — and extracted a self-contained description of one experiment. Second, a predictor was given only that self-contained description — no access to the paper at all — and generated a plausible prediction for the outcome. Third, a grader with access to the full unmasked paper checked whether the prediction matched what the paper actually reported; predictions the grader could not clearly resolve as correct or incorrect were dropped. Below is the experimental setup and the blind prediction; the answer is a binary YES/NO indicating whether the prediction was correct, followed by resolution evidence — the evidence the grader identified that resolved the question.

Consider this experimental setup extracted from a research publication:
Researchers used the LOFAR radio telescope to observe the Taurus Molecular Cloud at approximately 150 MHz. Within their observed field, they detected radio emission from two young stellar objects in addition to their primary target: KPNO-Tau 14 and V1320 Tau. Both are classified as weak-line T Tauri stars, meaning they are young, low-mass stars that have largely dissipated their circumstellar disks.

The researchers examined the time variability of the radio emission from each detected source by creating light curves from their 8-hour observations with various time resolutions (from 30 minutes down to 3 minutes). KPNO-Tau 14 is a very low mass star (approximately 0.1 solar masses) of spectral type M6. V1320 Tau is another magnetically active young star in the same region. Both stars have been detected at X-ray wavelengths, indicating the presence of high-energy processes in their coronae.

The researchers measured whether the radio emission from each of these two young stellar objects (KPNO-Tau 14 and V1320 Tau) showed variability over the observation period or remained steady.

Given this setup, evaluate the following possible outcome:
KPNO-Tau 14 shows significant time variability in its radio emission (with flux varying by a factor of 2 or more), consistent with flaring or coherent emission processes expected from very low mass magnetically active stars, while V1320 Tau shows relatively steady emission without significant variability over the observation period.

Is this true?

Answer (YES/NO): YES